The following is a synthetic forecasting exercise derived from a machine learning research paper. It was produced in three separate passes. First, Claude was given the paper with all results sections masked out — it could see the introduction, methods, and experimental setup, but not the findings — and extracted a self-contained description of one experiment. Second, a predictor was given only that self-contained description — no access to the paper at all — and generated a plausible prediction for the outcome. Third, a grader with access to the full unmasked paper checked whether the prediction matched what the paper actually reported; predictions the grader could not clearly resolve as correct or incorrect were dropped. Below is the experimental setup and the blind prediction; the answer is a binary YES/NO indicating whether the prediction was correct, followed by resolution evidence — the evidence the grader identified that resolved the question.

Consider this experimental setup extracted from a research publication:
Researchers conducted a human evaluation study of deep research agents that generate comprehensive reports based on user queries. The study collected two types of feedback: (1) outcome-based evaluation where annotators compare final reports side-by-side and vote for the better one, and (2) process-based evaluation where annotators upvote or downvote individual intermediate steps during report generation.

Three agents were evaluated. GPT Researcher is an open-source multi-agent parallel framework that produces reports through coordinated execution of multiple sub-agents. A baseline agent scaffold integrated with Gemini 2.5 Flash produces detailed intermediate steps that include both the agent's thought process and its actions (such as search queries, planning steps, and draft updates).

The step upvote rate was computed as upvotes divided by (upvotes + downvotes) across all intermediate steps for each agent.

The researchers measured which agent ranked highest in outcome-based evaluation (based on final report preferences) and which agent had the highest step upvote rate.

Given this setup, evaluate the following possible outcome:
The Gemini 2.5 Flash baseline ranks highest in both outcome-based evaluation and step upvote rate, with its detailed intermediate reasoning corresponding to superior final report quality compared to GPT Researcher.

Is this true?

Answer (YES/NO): NO